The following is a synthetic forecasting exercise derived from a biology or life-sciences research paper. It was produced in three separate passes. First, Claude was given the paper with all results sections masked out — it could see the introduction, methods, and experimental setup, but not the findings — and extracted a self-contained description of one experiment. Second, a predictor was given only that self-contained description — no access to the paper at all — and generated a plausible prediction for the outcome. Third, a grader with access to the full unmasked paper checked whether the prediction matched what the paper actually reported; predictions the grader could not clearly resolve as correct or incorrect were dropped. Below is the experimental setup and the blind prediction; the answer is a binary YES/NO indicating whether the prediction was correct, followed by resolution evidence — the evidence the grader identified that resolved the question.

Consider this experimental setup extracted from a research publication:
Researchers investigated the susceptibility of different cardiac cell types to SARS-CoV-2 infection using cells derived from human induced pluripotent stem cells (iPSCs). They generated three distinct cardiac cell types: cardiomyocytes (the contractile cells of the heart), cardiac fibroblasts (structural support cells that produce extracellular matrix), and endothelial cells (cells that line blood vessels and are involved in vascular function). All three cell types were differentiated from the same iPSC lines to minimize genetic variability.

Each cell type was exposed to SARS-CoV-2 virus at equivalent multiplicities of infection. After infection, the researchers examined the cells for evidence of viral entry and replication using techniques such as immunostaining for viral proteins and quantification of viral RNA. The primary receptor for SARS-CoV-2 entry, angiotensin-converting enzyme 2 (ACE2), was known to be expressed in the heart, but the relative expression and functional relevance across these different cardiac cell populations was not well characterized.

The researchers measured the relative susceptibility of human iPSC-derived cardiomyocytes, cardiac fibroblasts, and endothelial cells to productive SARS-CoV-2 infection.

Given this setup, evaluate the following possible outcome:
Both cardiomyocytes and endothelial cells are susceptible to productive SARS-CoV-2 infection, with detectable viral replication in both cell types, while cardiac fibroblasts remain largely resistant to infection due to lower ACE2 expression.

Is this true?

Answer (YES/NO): NO